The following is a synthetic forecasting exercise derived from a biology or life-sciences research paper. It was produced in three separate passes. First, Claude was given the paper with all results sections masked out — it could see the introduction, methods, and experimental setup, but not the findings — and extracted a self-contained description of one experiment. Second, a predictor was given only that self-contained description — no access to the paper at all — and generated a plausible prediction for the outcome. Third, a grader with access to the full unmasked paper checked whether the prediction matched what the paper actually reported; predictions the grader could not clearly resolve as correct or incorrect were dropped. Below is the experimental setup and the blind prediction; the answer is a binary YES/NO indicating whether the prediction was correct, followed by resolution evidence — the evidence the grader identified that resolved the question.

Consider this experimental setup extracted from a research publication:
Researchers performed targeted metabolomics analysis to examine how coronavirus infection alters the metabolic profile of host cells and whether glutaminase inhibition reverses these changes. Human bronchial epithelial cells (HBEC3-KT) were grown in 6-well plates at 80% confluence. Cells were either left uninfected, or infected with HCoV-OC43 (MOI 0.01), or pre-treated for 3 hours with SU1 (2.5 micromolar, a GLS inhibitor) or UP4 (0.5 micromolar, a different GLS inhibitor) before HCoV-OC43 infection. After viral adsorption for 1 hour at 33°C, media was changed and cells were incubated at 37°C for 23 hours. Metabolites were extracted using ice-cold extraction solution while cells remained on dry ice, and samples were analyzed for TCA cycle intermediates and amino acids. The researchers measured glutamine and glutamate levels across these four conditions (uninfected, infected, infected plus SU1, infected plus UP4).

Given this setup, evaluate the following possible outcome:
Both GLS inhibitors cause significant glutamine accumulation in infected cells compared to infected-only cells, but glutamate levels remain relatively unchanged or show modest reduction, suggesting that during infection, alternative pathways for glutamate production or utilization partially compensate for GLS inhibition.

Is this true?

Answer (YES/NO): NO